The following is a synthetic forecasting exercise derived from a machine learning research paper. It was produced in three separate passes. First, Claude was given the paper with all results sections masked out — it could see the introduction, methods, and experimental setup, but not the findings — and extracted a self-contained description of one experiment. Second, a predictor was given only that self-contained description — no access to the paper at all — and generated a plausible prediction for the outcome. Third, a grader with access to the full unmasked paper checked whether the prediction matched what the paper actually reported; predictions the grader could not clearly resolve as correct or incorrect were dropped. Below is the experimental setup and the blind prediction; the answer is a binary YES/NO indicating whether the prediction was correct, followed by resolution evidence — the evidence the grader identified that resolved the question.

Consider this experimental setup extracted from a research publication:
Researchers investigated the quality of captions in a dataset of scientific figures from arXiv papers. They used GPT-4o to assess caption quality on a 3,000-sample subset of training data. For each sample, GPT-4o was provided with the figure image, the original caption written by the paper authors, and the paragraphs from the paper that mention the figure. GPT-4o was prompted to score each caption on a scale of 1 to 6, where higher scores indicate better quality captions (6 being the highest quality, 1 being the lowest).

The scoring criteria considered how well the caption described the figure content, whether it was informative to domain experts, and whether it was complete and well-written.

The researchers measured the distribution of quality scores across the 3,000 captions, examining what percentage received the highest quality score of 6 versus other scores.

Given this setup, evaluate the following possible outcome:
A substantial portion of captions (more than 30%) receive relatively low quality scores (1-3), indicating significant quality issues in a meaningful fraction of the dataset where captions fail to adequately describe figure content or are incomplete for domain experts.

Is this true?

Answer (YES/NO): NO